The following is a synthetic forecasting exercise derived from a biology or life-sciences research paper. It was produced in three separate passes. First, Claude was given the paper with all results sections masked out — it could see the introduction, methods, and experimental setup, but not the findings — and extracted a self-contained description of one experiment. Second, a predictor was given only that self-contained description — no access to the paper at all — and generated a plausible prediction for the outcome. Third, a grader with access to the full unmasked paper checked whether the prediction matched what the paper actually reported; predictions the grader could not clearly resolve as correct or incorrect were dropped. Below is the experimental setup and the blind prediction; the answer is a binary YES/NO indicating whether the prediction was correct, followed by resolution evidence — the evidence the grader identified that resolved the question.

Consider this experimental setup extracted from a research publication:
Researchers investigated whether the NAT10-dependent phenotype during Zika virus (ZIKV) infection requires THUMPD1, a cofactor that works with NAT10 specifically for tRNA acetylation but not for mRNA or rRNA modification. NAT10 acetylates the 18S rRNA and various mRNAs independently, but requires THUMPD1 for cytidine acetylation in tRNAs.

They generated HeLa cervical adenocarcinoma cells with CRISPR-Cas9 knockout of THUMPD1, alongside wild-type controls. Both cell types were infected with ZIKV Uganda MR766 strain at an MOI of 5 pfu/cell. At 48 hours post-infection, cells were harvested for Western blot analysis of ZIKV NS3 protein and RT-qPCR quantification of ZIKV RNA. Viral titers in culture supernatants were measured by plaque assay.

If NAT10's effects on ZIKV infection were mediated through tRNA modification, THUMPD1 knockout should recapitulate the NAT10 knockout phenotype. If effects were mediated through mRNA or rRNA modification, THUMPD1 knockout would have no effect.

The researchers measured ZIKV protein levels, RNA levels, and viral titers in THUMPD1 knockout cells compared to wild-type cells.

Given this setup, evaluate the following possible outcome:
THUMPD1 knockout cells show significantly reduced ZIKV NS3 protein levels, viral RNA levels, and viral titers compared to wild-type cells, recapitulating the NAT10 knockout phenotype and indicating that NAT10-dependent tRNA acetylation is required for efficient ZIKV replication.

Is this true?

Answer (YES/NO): NO